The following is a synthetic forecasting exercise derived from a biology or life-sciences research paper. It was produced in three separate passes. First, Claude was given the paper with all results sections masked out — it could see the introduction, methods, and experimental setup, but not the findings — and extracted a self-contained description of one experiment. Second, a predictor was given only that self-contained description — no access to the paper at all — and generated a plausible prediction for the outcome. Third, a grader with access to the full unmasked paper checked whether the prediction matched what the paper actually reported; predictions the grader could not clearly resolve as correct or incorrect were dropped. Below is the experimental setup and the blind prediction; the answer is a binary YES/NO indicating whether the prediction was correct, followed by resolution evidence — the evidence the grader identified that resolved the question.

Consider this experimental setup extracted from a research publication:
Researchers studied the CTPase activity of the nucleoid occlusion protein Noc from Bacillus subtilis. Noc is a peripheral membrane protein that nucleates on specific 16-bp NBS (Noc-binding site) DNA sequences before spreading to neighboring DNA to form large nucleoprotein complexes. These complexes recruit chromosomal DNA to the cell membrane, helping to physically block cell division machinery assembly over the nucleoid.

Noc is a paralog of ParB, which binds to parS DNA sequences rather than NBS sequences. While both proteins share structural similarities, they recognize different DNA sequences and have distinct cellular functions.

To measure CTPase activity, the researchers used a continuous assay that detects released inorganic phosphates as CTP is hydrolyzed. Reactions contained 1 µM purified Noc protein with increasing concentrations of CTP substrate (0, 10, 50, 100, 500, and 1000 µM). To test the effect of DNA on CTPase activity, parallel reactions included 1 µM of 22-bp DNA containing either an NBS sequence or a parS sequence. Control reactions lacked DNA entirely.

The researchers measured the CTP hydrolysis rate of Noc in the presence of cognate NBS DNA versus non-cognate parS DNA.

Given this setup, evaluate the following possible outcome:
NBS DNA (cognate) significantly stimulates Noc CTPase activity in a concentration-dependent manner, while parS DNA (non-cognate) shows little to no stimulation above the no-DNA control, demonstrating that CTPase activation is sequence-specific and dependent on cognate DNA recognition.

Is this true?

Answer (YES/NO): YES